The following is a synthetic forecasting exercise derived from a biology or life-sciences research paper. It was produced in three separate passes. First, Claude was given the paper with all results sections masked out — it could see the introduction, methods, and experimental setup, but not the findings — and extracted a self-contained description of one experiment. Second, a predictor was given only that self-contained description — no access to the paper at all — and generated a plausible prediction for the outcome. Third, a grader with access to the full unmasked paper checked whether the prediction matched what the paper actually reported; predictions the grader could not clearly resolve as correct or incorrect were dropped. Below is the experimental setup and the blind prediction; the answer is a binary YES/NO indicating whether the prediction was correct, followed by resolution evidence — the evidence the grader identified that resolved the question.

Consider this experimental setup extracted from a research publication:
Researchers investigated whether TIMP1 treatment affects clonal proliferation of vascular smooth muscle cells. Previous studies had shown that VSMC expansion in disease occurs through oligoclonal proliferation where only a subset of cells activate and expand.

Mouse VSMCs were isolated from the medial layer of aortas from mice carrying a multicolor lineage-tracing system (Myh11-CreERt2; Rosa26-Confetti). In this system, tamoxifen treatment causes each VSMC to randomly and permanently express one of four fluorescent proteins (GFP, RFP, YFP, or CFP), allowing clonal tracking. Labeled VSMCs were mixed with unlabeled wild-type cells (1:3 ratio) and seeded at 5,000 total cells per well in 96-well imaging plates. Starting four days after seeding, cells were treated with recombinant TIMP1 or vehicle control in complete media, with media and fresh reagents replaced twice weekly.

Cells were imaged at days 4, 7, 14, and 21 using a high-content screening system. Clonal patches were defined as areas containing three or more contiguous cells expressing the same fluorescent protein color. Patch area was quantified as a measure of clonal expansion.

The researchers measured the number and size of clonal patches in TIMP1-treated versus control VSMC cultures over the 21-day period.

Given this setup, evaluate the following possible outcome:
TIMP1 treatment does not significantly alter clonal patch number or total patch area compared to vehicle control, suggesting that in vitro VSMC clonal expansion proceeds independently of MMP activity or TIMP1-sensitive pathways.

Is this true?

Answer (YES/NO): NO